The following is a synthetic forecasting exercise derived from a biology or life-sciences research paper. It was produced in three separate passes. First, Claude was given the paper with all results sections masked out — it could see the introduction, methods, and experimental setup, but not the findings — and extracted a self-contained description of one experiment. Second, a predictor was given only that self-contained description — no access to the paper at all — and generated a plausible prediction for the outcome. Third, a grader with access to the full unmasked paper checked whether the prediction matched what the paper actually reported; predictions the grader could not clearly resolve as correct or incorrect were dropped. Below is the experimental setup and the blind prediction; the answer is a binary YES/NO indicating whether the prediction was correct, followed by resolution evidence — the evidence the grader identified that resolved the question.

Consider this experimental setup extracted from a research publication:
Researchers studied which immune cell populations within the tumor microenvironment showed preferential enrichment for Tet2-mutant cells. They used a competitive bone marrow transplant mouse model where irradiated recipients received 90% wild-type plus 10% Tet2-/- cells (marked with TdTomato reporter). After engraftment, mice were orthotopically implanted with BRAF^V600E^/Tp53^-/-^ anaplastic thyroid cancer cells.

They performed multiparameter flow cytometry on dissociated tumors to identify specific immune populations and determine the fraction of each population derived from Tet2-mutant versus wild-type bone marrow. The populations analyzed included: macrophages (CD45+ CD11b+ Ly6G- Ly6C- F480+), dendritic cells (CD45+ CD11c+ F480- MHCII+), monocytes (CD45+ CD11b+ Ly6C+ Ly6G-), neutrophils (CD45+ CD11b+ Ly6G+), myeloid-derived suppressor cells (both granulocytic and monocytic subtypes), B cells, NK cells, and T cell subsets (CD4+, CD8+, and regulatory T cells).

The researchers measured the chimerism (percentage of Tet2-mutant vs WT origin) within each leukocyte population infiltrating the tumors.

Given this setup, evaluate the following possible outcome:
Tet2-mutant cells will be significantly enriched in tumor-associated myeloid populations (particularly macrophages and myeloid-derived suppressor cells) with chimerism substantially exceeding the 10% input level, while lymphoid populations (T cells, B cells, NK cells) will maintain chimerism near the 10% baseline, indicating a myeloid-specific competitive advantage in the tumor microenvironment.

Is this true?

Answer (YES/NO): YES